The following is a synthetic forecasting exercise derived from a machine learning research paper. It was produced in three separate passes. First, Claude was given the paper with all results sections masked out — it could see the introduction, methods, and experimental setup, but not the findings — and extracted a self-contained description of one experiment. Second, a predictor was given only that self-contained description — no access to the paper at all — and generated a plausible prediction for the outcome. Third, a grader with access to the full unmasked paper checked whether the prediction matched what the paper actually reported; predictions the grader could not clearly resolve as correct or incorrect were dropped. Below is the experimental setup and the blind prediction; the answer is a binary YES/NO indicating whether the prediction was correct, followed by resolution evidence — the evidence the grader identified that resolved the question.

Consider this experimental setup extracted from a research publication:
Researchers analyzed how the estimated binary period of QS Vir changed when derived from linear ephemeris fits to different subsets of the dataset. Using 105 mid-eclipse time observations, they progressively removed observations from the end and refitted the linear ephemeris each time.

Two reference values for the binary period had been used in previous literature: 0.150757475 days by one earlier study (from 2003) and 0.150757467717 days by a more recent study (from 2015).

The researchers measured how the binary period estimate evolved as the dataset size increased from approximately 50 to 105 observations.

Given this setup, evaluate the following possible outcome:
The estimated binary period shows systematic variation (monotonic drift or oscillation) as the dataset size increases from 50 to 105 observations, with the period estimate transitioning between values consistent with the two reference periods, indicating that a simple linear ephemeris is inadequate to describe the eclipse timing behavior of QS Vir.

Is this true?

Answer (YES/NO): NO